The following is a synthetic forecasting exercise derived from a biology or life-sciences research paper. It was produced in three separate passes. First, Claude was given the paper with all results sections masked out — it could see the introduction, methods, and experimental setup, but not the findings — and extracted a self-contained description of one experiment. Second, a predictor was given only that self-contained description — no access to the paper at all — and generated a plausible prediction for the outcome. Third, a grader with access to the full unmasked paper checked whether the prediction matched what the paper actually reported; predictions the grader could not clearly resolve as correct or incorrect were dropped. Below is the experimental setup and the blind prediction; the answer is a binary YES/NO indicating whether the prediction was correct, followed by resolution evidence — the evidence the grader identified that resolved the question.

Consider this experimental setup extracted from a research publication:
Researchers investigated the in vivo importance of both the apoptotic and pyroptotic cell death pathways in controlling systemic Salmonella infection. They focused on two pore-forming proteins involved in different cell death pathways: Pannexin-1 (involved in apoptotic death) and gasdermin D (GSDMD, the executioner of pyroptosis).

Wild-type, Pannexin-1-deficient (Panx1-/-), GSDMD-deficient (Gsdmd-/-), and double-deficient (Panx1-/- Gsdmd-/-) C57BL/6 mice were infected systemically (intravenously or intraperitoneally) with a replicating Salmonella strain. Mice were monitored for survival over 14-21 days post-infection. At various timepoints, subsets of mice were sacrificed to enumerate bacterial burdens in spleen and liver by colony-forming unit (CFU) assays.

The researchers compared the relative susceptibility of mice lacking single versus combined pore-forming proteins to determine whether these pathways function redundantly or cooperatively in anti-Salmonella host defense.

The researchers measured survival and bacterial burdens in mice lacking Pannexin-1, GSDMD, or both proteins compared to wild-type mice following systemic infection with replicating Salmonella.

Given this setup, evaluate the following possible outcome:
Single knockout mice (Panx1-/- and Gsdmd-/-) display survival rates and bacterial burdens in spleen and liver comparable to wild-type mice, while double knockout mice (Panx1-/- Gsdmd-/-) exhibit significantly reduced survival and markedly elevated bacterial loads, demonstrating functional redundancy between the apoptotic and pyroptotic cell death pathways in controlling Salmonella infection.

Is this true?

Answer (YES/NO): NO